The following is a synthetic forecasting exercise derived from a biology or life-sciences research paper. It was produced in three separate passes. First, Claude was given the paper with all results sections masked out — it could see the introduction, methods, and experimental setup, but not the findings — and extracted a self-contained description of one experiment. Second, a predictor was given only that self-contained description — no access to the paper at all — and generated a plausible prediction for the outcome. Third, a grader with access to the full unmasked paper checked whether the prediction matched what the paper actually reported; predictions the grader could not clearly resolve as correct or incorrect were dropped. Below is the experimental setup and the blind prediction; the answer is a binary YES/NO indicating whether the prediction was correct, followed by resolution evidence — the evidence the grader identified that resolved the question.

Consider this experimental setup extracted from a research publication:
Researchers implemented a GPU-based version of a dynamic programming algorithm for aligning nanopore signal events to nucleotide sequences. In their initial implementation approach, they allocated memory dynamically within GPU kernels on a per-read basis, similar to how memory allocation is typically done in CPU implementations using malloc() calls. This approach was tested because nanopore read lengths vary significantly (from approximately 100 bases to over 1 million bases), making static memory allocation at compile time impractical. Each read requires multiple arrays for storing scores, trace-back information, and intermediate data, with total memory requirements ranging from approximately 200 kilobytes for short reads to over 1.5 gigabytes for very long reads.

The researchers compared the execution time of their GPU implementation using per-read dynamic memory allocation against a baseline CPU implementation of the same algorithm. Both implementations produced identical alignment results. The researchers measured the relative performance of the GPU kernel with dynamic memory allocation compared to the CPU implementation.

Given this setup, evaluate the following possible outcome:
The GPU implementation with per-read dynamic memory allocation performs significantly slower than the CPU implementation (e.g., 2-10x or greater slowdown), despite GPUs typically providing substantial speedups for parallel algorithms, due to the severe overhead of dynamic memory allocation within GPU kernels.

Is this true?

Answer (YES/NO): YES